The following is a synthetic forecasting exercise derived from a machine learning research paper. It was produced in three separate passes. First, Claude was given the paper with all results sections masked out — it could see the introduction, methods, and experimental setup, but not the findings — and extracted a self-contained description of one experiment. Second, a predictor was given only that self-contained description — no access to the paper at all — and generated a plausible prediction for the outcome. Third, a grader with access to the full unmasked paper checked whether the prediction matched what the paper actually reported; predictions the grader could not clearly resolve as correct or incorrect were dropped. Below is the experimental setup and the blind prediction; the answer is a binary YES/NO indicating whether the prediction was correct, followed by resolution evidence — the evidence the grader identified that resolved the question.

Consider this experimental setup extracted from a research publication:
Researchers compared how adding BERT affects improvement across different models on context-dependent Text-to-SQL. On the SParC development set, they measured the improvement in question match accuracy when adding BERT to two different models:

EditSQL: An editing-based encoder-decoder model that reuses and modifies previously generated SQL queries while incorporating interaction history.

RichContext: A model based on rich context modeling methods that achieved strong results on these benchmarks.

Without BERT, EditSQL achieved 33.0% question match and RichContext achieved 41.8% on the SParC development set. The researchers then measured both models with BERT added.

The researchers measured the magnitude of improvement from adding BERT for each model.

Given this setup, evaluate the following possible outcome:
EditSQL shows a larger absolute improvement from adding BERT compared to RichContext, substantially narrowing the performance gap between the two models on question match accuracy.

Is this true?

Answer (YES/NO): YES